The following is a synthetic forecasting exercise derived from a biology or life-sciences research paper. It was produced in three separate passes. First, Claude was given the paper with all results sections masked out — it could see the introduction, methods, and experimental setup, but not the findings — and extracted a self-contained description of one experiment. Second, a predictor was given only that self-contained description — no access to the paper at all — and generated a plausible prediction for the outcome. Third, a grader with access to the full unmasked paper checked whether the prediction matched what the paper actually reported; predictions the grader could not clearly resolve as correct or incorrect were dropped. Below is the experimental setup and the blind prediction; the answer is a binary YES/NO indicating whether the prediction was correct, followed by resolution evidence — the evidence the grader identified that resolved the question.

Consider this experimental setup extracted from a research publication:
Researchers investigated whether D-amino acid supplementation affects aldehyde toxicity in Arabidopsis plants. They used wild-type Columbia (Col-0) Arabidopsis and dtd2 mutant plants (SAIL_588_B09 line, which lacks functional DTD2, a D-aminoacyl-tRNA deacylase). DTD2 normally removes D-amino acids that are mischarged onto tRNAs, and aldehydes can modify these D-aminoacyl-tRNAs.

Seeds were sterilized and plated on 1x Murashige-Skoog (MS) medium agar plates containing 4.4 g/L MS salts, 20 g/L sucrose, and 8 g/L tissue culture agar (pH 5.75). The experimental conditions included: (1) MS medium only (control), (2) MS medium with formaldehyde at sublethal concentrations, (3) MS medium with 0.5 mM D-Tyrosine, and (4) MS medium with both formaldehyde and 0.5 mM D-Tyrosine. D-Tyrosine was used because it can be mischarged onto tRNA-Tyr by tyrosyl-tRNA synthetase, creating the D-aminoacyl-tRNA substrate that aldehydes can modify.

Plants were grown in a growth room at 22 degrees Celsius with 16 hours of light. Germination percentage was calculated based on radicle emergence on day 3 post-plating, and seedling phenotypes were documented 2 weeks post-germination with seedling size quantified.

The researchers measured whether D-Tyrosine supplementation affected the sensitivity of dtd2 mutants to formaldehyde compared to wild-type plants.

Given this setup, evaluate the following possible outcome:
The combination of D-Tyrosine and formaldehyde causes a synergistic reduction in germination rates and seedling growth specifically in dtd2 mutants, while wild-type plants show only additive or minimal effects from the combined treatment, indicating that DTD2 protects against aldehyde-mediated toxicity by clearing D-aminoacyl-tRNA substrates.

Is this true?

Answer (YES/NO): YES